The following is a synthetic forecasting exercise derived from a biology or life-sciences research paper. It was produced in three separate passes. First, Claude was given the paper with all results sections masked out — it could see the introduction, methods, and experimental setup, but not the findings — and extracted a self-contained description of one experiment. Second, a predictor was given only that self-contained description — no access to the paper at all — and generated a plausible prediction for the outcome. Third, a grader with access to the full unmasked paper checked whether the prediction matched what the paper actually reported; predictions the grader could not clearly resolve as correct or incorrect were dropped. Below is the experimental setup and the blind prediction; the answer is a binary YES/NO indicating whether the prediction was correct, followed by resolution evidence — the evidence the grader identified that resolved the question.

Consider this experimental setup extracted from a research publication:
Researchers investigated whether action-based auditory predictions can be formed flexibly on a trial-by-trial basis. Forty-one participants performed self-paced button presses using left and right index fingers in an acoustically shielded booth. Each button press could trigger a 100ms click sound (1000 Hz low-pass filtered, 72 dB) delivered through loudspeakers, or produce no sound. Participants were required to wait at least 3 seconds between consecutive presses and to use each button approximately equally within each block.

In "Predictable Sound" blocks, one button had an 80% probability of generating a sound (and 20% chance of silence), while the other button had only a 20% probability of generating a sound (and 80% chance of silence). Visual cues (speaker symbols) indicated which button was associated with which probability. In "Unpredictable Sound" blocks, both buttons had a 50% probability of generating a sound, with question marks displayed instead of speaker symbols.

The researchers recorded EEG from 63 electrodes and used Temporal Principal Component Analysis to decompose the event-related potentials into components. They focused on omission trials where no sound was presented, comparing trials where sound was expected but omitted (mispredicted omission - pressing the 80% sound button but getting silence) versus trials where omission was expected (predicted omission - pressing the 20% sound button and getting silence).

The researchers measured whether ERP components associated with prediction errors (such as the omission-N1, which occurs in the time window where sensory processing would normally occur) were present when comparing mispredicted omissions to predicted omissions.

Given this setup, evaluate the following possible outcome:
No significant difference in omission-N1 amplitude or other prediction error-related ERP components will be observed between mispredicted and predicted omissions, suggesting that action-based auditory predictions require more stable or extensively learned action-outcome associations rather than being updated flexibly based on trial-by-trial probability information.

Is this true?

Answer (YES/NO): NO